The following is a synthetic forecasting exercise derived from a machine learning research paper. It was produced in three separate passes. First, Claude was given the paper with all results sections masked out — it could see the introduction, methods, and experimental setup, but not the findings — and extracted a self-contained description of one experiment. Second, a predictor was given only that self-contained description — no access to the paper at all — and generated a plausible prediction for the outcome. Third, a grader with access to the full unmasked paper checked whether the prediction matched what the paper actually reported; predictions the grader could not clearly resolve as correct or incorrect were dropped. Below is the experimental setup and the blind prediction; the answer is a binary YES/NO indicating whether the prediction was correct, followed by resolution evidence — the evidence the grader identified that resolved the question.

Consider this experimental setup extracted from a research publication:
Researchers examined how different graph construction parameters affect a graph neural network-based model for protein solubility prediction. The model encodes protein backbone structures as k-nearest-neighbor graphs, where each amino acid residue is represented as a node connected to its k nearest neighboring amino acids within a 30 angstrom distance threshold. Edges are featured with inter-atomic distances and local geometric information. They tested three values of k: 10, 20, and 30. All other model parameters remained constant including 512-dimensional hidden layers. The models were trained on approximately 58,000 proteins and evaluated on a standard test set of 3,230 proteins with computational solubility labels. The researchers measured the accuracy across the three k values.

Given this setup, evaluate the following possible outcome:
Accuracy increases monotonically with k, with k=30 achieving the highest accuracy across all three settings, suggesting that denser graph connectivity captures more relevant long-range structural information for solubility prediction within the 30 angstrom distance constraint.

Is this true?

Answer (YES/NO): YES